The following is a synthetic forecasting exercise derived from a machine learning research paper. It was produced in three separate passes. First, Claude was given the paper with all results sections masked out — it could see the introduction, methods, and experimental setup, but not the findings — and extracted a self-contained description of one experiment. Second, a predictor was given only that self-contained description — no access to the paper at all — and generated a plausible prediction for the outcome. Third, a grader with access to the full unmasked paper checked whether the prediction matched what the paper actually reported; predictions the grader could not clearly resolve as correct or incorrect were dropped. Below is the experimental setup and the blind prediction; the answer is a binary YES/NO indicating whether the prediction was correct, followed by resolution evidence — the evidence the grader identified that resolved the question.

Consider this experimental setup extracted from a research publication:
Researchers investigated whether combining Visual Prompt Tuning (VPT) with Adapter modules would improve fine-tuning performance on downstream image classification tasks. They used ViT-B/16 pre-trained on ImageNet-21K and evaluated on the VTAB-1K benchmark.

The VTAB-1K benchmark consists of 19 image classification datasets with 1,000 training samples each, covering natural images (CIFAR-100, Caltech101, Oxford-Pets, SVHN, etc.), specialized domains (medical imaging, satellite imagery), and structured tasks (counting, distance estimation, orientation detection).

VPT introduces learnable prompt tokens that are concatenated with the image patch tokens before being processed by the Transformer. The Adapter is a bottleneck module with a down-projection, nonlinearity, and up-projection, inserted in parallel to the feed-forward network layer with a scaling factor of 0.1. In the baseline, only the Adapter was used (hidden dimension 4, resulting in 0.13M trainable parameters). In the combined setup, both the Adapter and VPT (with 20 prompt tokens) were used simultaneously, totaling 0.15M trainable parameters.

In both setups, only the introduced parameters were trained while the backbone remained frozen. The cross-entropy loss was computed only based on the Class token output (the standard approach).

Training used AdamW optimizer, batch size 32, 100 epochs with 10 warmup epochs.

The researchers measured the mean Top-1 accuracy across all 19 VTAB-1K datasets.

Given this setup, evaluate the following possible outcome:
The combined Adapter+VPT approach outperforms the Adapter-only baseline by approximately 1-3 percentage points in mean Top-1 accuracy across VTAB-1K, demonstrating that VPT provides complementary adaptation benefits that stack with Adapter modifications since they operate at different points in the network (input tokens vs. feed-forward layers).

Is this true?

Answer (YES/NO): NO